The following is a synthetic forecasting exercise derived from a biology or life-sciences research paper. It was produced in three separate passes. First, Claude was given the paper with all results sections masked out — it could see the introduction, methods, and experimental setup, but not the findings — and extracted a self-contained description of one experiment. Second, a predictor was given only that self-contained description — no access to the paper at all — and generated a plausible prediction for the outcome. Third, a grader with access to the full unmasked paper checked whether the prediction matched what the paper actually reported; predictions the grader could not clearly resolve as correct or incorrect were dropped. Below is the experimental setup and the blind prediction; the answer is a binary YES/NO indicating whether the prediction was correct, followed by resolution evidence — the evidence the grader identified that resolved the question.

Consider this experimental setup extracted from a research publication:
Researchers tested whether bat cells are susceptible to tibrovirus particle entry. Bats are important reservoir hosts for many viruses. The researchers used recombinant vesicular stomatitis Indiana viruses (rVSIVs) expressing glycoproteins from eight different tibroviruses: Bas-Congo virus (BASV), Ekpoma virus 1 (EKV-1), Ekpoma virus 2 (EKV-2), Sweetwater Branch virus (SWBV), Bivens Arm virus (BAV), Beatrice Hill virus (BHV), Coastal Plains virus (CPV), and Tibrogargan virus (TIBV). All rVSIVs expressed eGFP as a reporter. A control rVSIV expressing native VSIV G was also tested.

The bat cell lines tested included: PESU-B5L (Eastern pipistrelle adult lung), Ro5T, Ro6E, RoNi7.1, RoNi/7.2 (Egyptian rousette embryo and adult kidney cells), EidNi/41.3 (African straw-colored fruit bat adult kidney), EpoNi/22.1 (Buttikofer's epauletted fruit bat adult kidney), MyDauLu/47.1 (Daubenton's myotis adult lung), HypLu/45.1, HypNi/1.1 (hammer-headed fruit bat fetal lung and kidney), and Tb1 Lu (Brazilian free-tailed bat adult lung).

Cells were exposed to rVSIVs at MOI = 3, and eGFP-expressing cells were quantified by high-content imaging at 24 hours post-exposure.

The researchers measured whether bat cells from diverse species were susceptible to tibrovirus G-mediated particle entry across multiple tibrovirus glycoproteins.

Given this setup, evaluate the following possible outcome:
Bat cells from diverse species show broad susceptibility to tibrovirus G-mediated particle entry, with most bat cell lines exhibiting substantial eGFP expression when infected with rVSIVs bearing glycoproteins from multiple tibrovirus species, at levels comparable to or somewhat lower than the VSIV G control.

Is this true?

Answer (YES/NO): NO